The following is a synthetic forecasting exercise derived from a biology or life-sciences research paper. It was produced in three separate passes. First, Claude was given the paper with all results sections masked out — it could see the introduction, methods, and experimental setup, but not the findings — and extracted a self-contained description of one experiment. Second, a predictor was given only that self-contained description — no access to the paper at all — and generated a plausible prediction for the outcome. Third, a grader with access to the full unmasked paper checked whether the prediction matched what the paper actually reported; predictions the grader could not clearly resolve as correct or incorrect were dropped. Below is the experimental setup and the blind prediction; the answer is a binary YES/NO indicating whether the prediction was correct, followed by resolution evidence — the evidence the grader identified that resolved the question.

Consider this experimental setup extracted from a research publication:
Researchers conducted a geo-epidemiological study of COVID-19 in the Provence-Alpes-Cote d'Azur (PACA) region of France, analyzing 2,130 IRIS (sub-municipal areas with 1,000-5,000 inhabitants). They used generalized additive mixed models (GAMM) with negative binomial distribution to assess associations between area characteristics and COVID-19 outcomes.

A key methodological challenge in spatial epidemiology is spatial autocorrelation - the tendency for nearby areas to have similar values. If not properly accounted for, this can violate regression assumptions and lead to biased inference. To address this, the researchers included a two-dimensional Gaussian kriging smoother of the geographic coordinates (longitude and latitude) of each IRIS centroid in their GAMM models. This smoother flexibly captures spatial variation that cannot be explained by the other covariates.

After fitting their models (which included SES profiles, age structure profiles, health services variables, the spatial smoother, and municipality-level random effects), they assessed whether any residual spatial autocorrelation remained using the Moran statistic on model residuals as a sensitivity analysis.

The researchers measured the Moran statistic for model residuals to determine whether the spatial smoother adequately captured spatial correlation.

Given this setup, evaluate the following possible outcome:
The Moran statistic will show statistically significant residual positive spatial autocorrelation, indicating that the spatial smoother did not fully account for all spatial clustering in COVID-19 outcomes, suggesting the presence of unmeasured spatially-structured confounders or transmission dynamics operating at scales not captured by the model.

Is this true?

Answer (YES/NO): NO